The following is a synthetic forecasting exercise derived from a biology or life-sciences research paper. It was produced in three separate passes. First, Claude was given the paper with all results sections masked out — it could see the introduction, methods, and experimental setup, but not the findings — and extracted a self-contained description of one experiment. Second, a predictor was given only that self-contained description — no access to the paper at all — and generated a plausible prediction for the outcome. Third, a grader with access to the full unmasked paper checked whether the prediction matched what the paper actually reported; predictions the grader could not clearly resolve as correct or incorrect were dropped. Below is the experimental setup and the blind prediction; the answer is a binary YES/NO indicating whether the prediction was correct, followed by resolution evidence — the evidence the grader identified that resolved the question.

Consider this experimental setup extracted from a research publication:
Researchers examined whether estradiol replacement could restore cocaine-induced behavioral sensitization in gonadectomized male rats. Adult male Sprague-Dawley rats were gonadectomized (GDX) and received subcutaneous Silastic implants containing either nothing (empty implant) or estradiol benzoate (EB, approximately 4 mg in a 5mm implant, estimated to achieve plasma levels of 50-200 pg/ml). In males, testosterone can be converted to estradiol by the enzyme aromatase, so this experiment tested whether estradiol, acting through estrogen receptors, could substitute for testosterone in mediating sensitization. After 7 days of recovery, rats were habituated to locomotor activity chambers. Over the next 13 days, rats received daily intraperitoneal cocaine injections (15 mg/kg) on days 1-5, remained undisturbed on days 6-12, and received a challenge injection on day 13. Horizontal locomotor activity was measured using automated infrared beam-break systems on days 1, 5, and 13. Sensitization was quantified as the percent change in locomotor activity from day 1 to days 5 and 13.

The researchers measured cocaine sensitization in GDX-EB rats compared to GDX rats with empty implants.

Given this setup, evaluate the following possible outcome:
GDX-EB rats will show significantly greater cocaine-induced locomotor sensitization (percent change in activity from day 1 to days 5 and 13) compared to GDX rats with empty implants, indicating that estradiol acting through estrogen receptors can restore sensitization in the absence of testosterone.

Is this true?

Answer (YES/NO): YES